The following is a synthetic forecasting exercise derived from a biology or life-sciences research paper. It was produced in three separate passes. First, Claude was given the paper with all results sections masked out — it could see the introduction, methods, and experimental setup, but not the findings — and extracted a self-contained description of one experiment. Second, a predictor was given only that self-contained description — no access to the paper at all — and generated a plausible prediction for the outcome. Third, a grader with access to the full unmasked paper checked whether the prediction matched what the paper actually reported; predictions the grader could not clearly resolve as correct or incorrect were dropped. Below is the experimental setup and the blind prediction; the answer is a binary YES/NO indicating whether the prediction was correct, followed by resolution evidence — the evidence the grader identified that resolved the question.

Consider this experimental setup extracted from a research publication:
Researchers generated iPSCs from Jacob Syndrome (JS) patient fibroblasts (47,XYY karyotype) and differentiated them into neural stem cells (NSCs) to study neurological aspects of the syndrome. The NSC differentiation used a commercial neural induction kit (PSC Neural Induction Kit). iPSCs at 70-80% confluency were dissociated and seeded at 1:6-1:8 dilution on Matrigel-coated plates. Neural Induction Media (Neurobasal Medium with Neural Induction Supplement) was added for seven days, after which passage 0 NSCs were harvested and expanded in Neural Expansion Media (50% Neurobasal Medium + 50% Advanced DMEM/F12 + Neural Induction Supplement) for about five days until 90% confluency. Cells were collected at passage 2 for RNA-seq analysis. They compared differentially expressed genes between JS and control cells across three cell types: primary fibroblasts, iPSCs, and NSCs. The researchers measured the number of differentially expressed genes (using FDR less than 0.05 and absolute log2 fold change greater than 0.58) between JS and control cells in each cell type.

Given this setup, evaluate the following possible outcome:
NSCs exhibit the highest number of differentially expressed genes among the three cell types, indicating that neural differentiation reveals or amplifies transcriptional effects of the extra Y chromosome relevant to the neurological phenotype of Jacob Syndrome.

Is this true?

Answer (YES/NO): YES